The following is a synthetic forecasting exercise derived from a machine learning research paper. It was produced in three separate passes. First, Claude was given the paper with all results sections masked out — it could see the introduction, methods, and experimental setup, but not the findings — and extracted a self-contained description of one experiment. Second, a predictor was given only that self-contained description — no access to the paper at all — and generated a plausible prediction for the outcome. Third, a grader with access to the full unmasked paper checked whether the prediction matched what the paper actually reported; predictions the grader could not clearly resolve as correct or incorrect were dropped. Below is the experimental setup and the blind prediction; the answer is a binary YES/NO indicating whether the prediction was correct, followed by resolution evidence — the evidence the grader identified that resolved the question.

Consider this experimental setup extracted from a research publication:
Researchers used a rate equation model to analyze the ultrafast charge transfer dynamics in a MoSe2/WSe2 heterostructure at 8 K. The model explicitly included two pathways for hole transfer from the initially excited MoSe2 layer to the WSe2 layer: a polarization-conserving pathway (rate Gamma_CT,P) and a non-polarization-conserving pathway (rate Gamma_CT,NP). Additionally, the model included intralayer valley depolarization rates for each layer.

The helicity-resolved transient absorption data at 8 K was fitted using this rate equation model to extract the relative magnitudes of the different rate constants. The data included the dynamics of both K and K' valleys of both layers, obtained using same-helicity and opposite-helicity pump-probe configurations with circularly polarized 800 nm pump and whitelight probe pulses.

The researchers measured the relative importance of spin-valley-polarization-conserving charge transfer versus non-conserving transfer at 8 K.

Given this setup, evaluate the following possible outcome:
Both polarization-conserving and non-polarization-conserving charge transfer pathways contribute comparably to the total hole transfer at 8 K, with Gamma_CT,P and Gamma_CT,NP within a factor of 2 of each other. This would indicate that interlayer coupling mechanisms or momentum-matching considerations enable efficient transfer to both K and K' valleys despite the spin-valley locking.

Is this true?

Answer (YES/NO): YES